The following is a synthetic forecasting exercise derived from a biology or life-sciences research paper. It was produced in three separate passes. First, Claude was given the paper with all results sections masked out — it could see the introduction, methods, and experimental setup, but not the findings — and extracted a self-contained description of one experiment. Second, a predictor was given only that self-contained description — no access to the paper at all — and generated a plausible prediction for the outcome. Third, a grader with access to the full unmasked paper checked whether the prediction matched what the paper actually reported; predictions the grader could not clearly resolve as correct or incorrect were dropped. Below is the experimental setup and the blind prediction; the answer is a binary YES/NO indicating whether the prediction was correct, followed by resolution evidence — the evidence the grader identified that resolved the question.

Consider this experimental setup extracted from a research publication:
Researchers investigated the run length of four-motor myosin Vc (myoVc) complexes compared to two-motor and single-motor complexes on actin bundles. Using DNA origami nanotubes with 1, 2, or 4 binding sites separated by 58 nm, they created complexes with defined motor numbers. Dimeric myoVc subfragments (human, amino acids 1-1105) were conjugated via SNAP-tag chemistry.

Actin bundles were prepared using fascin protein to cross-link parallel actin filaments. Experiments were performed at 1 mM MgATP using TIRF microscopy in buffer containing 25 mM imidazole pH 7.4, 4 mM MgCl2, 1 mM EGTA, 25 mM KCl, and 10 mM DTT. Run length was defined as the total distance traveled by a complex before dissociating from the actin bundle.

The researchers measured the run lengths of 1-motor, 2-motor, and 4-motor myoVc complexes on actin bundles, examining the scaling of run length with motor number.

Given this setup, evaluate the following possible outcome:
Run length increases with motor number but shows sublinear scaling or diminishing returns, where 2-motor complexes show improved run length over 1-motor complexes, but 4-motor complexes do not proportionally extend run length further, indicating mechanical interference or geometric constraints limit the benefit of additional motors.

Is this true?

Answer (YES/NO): NO